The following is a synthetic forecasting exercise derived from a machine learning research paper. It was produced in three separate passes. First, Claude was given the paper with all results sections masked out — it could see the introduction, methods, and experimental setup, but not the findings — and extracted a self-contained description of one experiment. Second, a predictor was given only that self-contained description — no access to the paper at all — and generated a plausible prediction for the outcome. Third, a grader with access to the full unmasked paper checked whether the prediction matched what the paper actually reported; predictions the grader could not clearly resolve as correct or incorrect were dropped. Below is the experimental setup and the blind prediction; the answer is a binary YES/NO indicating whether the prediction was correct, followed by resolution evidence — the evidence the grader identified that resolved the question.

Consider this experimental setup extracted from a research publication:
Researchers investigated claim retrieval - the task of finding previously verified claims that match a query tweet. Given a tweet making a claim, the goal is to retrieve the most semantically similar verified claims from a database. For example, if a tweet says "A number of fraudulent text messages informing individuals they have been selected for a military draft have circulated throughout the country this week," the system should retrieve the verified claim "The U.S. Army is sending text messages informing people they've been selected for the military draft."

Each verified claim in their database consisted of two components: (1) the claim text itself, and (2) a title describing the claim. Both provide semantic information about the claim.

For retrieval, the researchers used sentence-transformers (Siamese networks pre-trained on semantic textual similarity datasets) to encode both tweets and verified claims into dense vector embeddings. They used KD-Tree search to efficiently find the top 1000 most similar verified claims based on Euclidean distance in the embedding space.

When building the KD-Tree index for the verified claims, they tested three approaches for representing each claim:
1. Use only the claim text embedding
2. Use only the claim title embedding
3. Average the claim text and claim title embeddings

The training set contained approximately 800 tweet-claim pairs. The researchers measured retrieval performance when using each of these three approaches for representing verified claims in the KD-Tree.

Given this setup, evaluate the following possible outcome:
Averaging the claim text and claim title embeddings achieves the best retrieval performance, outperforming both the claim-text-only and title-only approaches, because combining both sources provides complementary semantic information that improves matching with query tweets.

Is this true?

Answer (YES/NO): YES